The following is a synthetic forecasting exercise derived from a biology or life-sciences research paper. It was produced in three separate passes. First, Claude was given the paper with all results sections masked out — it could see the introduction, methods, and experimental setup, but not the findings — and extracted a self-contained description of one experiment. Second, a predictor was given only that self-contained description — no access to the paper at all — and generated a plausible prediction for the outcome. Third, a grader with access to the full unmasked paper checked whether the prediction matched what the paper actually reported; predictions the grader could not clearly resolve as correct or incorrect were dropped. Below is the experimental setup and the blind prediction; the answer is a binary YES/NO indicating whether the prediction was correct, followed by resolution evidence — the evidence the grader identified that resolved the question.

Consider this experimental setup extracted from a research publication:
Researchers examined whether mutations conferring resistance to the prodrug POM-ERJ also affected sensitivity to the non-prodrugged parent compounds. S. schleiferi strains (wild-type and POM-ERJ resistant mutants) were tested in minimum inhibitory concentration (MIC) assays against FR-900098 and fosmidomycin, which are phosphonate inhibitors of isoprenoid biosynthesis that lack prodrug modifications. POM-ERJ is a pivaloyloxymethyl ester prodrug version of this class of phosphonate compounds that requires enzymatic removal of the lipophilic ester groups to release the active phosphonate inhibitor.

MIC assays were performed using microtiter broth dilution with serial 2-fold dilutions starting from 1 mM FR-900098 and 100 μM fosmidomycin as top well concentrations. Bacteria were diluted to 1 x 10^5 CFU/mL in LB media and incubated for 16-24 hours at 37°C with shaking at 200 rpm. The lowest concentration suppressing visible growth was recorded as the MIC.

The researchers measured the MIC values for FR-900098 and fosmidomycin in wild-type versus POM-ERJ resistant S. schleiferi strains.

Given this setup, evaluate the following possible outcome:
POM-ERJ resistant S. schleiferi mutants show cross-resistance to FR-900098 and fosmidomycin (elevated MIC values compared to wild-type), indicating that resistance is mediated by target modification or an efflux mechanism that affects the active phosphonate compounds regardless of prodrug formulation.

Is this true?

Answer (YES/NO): NO